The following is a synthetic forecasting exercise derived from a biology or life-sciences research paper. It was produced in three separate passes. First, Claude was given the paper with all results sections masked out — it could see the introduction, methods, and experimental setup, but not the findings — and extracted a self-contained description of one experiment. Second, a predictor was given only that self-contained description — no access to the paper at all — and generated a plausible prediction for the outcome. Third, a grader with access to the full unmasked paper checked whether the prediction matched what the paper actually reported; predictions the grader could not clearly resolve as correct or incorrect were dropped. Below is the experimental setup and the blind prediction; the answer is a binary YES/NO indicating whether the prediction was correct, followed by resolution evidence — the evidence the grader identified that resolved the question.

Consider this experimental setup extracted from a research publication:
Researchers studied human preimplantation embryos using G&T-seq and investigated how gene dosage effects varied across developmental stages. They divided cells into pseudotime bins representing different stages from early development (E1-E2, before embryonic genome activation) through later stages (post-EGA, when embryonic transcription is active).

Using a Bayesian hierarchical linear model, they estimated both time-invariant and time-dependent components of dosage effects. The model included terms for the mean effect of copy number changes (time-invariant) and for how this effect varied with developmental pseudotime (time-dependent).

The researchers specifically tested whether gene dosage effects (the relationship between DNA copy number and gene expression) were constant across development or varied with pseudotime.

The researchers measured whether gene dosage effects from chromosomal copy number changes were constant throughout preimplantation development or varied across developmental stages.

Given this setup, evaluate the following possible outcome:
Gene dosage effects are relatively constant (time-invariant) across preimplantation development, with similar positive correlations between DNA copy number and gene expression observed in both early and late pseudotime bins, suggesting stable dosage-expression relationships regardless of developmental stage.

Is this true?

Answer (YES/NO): NO